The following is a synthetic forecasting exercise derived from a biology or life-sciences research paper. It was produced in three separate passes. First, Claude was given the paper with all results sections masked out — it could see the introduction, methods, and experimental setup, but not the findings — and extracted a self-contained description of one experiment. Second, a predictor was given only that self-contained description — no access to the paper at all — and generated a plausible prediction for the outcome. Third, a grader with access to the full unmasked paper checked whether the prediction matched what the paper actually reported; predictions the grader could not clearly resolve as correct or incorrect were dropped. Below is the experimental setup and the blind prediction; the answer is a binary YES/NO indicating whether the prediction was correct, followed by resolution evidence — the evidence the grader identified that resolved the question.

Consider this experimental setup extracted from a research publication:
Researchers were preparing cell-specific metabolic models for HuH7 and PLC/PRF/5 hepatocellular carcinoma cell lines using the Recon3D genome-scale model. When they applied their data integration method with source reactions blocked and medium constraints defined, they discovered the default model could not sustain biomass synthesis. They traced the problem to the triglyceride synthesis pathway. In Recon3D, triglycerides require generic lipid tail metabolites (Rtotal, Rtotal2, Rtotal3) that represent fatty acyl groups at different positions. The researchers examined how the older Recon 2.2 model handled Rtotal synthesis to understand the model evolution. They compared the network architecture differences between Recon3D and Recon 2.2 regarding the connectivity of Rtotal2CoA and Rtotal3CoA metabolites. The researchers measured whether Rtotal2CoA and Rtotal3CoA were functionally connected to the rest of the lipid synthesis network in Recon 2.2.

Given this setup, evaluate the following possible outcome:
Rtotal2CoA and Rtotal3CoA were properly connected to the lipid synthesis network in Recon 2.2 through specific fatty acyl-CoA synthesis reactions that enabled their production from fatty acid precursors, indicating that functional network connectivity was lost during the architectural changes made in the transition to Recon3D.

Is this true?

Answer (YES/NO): NO